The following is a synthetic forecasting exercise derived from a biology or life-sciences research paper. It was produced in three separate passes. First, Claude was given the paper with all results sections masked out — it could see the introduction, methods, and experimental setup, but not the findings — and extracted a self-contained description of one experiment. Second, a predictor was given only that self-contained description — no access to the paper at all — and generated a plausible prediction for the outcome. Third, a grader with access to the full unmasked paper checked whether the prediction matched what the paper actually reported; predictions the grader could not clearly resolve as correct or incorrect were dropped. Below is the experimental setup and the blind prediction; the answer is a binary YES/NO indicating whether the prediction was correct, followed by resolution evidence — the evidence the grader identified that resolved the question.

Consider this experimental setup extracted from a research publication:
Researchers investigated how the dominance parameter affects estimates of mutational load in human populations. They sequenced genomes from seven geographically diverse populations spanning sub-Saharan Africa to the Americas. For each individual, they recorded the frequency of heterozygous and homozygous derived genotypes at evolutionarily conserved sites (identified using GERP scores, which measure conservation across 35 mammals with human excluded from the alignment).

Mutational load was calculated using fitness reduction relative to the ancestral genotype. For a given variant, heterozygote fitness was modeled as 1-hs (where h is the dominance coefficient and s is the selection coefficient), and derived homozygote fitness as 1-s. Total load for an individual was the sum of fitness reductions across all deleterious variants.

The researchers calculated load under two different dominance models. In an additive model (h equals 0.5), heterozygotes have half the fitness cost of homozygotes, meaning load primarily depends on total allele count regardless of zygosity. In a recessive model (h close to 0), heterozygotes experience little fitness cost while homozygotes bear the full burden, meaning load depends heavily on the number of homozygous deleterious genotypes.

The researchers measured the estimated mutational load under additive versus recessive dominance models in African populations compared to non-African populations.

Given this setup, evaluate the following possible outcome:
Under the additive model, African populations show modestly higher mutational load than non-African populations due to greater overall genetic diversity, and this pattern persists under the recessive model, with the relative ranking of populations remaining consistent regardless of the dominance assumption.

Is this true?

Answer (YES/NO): NO